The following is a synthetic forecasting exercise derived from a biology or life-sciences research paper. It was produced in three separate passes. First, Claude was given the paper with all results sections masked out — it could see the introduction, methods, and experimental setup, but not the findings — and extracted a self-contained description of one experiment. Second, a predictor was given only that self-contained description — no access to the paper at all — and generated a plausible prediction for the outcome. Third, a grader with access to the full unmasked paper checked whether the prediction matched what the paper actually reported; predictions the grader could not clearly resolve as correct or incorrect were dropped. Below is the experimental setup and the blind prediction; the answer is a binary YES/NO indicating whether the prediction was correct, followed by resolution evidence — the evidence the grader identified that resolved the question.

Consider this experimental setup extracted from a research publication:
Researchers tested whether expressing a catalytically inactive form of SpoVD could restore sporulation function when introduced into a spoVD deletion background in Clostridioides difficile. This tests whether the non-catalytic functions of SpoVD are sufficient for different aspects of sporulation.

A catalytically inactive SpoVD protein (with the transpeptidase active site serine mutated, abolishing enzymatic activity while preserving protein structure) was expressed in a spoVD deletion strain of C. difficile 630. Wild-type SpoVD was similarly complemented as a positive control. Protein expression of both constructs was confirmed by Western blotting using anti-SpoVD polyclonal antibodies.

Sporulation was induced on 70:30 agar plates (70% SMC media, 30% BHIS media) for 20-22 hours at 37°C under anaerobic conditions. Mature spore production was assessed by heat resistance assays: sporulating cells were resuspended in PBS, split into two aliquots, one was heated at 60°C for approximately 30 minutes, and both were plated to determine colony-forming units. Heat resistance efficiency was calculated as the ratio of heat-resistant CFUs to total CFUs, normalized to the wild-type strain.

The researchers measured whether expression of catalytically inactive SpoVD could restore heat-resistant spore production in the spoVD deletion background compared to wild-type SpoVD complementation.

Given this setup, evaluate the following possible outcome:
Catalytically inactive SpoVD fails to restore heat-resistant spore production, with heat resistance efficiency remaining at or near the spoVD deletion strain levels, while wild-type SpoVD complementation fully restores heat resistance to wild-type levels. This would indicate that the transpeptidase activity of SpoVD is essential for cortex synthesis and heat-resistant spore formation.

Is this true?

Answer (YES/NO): YES